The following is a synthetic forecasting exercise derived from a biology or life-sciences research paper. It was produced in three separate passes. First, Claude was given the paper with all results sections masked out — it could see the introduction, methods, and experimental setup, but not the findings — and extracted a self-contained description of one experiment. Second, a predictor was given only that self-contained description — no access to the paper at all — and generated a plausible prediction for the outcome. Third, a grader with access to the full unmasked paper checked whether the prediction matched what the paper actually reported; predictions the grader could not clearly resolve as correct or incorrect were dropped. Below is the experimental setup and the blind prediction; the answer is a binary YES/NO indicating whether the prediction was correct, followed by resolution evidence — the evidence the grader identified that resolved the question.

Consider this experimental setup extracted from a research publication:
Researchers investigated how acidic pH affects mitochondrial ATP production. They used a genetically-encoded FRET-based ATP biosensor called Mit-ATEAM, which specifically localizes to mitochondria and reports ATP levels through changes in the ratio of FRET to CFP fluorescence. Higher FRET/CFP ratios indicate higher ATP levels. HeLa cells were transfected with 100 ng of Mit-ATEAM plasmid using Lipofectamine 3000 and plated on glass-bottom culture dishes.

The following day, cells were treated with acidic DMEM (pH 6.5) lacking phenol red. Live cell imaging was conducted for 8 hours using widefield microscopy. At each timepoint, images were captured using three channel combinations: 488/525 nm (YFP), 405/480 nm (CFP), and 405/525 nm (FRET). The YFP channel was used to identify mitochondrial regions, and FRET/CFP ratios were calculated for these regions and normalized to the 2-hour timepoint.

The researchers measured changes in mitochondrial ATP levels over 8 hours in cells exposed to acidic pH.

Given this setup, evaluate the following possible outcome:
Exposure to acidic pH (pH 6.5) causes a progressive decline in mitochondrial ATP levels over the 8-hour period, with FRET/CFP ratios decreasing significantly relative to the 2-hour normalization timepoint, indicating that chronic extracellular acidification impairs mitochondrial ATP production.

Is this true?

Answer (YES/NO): NO